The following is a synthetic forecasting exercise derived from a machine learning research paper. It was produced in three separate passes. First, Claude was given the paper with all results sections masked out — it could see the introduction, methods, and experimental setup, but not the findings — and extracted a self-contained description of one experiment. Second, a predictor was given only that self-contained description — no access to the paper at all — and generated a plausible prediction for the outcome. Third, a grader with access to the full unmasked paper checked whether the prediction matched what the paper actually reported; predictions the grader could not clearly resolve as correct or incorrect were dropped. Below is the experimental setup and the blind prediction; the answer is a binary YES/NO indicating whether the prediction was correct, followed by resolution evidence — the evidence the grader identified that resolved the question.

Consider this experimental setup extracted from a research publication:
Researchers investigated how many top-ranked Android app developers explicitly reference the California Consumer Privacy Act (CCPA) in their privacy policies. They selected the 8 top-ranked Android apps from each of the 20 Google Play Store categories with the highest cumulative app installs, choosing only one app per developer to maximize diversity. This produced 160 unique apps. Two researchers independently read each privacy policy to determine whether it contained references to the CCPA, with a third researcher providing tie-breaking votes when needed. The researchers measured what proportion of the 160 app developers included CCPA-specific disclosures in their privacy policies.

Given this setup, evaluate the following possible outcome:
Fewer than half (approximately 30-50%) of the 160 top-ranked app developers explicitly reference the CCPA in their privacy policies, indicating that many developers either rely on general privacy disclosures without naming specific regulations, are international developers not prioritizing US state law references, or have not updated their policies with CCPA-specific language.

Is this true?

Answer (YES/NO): NO